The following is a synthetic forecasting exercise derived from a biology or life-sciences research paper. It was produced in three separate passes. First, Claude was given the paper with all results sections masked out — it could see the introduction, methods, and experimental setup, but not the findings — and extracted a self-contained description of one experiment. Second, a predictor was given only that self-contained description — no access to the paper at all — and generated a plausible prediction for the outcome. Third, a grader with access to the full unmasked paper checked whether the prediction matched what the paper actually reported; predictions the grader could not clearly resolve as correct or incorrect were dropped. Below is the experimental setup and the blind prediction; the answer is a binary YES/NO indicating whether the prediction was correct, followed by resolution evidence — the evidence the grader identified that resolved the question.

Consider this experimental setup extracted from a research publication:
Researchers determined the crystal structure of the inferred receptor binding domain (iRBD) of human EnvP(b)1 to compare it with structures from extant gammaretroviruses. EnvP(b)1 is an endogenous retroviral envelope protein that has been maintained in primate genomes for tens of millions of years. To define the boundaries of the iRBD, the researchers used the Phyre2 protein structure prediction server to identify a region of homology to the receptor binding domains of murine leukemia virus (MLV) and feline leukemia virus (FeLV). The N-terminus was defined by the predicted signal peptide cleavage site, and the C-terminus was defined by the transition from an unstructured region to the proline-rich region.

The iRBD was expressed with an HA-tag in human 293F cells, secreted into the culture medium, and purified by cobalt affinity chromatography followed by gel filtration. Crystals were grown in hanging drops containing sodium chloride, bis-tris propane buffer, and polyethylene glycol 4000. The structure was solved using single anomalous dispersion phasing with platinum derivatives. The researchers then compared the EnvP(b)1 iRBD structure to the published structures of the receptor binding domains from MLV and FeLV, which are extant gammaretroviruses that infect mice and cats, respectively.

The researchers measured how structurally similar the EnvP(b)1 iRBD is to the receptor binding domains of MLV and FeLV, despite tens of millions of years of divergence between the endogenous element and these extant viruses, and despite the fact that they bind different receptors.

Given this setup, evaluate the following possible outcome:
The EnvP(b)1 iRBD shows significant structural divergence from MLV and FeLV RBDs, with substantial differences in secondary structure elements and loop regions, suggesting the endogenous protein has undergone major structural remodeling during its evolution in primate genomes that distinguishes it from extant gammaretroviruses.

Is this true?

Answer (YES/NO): NO